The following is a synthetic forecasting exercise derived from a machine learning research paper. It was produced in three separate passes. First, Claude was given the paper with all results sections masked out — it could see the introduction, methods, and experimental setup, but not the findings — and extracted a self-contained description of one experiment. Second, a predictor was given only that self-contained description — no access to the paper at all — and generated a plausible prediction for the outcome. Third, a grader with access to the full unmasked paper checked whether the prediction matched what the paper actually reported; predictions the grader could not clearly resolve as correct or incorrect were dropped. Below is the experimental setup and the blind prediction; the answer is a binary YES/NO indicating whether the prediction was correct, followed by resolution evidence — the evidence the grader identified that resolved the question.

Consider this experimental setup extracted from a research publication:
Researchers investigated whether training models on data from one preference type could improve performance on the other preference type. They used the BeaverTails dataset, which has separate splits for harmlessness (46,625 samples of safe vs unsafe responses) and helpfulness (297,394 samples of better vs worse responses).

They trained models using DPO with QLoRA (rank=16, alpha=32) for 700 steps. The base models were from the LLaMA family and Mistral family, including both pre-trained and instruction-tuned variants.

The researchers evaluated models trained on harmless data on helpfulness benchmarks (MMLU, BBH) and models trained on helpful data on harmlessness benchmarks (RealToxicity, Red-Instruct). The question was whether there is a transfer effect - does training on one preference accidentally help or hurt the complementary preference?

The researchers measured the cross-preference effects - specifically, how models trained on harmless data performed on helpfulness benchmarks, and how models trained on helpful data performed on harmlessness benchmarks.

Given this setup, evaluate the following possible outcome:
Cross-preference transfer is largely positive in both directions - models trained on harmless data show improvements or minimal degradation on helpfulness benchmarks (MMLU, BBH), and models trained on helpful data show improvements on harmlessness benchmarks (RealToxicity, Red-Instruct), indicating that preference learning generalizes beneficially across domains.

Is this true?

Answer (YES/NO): NO